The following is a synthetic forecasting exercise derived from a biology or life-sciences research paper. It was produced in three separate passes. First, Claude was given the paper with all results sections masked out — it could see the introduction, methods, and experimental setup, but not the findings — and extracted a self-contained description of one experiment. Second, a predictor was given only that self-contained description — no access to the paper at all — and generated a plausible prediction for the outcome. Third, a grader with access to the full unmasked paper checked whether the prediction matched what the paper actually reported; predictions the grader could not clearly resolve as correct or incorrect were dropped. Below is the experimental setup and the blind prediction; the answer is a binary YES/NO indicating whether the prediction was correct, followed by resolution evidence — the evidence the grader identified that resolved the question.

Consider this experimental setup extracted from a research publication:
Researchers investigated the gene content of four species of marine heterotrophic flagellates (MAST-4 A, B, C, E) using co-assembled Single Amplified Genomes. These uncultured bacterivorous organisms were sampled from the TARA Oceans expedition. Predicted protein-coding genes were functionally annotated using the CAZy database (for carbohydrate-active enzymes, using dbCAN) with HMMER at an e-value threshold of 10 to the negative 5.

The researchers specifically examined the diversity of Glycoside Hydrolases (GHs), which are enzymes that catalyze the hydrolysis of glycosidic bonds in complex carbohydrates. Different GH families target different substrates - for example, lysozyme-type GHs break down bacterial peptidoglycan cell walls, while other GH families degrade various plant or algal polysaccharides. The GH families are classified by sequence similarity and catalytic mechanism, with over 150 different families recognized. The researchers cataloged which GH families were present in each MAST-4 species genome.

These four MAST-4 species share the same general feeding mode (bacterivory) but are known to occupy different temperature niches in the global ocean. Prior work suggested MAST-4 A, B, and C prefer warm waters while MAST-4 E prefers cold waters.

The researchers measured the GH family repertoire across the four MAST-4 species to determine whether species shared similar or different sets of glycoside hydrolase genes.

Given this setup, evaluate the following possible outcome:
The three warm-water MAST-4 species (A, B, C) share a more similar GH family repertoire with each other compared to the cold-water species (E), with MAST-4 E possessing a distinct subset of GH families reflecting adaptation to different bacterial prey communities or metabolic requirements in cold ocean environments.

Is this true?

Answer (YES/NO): NO